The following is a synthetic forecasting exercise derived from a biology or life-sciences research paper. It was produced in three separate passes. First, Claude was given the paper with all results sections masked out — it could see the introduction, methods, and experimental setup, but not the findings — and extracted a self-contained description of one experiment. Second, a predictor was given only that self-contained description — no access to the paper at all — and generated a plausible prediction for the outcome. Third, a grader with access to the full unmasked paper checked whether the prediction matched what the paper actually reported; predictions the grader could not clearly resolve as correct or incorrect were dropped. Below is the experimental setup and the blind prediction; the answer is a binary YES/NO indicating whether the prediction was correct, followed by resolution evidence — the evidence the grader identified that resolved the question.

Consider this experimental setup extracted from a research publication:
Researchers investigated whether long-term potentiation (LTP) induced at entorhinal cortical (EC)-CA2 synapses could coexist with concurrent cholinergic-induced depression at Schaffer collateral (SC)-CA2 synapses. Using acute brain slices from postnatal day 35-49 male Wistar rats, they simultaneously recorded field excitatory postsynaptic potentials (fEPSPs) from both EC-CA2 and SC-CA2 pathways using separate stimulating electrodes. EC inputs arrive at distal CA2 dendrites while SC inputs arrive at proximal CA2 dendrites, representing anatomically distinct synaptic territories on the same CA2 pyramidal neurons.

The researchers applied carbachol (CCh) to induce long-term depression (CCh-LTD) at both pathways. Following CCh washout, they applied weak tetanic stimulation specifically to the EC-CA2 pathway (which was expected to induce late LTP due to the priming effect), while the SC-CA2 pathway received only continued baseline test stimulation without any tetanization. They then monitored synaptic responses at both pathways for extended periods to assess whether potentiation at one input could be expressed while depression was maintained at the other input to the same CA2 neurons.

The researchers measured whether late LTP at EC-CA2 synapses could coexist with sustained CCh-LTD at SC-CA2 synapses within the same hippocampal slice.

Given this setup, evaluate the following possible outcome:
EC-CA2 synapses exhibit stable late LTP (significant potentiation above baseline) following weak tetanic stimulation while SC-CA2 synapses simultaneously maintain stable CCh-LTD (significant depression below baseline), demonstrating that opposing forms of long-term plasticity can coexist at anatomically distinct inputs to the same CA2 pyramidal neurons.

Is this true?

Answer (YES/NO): YES